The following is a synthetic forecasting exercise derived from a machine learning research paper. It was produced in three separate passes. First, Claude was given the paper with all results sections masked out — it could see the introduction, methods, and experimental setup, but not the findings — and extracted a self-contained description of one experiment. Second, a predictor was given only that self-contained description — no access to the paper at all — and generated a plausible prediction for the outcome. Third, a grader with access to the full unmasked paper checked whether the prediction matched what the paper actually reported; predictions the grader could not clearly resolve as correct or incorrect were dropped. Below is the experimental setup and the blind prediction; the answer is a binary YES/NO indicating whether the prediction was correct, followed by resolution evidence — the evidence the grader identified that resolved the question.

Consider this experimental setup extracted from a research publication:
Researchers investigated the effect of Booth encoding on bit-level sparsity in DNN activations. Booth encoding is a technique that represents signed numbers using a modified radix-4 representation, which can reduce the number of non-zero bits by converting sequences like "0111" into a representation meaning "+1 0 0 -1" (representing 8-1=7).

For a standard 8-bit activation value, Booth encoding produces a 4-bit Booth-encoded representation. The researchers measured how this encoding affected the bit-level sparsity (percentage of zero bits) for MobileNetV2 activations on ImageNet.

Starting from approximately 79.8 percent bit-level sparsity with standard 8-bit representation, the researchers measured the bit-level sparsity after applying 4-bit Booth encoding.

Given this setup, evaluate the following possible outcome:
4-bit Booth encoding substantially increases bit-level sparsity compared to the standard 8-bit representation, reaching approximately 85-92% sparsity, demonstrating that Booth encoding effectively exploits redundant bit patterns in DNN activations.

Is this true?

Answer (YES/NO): NO